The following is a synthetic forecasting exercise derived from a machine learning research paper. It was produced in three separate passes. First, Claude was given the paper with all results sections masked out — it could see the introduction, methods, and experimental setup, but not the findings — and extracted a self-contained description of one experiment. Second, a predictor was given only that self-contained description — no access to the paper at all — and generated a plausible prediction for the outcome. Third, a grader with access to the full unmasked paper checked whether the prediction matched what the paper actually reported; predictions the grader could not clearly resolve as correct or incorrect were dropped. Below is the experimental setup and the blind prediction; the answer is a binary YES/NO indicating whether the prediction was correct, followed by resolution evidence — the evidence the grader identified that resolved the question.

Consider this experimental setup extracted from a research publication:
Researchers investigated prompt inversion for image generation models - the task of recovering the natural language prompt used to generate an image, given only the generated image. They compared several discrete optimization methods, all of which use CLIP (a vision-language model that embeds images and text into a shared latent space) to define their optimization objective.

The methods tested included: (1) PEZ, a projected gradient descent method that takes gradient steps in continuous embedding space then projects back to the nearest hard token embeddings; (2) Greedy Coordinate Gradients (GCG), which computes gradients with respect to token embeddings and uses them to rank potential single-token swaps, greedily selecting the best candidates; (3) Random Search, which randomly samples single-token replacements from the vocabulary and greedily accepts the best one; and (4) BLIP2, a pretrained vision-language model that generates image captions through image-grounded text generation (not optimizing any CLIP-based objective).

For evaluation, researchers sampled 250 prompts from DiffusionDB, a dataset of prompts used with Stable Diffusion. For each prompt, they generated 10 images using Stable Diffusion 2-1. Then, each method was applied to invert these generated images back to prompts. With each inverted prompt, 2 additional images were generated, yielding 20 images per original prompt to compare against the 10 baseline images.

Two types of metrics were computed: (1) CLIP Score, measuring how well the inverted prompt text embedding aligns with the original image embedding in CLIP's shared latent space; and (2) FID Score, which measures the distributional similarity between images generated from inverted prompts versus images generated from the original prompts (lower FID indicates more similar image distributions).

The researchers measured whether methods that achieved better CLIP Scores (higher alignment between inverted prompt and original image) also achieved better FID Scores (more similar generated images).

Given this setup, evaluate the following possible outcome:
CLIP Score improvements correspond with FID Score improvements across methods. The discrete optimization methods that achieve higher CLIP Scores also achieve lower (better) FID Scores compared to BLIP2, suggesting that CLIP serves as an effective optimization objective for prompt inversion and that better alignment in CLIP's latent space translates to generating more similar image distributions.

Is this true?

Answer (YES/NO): NO